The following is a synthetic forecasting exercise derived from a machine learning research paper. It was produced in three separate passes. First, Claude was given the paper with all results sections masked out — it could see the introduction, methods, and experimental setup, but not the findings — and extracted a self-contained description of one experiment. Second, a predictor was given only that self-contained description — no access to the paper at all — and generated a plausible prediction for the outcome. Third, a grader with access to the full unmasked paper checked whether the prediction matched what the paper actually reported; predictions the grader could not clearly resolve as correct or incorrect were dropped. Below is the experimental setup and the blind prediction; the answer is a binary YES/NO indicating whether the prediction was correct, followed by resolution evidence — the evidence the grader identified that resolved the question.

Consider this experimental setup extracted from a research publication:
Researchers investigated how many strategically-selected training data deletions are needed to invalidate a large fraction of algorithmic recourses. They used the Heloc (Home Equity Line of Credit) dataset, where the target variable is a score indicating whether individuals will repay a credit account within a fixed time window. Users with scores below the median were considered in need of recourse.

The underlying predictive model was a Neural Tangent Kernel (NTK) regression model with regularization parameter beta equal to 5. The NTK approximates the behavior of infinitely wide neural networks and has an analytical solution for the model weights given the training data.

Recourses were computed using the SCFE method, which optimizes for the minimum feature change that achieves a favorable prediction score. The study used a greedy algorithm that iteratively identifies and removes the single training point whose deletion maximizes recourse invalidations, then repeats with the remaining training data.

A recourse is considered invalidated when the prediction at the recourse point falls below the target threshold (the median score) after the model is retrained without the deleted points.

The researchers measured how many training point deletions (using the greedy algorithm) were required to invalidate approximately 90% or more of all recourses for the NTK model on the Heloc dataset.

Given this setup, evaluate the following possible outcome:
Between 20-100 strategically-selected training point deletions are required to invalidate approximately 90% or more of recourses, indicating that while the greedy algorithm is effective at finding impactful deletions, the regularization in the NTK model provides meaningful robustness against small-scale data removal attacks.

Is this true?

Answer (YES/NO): NO